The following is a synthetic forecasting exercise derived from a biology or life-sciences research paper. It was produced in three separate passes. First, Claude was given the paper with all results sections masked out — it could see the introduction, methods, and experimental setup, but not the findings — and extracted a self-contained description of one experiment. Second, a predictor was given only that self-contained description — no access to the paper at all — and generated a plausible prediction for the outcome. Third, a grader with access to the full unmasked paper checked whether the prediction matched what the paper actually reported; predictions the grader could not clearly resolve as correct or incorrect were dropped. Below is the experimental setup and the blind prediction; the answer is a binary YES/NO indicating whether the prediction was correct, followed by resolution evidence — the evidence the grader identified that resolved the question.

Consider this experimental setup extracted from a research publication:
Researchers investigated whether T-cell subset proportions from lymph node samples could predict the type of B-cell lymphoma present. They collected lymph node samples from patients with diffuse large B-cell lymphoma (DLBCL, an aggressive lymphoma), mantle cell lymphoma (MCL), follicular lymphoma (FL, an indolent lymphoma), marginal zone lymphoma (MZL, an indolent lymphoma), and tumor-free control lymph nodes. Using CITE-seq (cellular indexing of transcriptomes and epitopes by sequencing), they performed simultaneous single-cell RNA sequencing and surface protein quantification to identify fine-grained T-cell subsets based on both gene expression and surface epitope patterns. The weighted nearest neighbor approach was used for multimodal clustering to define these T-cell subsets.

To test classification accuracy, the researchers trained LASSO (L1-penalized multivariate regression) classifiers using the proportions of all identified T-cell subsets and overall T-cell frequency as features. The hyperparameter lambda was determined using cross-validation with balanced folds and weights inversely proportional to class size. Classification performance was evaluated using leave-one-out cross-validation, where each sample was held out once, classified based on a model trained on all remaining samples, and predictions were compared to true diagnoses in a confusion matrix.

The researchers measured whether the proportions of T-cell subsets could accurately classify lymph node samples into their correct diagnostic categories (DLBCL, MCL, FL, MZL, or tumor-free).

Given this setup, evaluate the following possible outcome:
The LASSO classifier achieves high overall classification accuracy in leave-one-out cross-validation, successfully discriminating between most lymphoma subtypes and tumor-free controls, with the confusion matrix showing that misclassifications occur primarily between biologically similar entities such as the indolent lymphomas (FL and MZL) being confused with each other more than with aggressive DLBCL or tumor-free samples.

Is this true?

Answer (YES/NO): NO